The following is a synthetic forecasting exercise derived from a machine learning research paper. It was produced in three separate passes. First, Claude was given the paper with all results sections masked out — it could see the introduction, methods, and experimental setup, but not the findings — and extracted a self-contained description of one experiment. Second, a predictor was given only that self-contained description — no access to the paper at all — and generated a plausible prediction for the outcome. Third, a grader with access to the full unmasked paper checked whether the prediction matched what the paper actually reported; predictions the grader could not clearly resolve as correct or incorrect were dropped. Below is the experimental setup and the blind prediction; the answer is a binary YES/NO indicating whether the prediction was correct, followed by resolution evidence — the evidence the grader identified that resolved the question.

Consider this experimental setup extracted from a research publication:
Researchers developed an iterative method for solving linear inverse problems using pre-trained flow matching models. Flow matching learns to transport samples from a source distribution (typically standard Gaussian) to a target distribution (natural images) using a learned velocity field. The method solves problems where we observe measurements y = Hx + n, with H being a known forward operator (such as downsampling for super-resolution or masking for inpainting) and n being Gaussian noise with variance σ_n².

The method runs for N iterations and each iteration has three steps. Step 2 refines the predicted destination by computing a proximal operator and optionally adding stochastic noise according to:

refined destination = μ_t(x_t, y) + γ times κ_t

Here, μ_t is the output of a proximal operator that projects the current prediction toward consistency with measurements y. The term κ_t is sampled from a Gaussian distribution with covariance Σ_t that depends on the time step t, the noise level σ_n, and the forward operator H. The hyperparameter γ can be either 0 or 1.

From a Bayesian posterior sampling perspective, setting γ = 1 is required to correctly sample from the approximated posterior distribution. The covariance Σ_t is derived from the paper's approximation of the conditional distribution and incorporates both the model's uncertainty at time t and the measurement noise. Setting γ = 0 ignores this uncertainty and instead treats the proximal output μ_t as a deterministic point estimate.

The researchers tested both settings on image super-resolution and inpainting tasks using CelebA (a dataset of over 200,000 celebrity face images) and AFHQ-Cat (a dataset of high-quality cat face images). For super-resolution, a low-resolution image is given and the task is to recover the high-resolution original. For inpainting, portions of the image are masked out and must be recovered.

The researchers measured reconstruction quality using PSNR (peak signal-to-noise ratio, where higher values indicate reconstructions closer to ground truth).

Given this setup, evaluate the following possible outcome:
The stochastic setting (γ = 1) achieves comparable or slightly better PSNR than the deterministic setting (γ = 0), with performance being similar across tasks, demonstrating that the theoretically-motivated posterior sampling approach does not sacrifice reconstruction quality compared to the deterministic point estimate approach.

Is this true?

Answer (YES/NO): NO